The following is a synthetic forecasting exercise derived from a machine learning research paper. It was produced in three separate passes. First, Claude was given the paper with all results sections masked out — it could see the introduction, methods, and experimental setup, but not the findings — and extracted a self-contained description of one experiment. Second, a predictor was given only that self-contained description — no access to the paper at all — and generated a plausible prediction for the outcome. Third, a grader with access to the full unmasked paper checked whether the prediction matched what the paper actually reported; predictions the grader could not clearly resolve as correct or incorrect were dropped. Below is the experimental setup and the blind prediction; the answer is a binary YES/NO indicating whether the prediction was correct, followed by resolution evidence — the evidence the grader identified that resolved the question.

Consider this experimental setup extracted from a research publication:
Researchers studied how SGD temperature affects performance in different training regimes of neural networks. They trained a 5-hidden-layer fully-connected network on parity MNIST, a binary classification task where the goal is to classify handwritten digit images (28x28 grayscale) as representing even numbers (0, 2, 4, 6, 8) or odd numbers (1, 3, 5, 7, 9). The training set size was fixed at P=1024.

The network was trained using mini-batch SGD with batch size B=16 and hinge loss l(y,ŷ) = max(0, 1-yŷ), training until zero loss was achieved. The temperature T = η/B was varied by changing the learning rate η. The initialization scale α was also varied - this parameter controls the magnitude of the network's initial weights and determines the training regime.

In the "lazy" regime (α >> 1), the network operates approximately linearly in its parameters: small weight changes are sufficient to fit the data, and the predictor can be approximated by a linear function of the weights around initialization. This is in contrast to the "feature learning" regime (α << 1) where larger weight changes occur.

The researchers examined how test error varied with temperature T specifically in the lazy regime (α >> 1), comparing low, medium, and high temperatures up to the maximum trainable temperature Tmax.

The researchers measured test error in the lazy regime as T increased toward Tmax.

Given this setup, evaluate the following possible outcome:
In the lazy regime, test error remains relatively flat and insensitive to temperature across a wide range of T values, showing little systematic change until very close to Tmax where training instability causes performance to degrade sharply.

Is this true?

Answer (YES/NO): NO